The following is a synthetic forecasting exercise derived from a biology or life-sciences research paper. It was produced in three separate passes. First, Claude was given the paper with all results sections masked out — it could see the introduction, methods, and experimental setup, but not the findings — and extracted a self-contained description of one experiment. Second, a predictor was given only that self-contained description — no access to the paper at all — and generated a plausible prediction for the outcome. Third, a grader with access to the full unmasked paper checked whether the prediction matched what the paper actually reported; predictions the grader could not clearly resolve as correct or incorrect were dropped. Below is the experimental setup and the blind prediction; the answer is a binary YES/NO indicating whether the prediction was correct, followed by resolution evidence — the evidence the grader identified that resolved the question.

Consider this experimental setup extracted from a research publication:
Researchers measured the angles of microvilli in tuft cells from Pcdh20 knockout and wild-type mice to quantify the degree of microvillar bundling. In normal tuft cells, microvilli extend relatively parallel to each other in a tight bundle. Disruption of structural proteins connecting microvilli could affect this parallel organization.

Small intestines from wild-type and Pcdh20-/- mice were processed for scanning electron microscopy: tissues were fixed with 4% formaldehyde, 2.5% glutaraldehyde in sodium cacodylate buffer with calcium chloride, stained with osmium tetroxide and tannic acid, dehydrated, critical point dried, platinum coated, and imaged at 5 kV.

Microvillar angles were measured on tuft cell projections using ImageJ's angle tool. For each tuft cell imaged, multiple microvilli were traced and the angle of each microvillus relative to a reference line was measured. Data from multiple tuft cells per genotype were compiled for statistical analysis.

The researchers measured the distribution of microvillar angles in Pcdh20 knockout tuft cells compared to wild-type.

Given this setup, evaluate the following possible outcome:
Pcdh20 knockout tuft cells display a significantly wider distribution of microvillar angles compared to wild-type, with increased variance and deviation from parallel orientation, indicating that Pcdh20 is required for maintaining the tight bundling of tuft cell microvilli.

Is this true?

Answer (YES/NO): NO